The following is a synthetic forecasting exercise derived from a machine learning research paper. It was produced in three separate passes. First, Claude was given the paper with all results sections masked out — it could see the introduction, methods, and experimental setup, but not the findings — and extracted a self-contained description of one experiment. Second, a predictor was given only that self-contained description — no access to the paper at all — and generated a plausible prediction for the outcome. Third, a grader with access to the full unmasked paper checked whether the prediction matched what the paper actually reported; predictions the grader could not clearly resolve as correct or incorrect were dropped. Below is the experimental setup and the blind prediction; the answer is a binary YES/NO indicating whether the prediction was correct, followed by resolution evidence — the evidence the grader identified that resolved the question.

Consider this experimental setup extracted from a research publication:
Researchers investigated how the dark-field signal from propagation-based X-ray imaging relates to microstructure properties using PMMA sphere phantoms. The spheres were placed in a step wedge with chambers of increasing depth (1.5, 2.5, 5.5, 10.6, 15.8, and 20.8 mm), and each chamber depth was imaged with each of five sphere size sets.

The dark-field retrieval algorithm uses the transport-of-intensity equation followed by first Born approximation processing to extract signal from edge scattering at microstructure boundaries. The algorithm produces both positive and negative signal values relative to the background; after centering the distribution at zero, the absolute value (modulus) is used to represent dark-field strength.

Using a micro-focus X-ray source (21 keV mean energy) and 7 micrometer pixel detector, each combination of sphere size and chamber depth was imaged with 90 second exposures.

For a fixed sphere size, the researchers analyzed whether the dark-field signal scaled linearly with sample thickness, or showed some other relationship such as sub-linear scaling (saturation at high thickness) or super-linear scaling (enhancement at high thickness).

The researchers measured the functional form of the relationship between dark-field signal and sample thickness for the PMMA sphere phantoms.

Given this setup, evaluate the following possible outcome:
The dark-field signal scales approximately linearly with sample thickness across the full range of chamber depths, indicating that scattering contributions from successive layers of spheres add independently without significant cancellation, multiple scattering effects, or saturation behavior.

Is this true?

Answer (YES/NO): NO